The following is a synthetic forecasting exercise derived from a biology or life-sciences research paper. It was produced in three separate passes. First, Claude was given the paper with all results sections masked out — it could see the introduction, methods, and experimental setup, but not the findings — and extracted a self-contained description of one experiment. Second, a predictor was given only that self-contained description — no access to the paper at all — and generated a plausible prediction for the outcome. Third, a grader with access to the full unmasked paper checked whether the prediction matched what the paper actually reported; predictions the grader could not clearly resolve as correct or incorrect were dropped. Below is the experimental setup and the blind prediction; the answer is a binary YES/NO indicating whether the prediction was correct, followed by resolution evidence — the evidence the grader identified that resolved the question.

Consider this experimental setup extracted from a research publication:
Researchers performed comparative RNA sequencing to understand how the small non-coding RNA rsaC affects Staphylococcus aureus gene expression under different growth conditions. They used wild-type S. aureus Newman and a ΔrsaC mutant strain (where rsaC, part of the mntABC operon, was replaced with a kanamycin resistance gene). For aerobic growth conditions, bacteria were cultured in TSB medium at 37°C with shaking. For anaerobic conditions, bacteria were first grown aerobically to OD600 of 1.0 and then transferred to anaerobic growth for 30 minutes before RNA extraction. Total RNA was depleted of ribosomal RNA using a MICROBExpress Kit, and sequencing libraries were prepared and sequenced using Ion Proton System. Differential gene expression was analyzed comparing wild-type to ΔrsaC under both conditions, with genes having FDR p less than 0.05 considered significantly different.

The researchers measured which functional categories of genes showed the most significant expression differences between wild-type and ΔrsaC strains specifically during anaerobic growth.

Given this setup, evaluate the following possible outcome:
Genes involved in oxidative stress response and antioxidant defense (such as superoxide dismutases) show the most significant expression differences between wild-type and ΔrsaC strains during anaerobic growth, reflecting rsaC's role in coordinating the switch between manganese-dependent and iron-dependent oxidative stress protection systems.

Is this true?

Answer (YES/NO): NO